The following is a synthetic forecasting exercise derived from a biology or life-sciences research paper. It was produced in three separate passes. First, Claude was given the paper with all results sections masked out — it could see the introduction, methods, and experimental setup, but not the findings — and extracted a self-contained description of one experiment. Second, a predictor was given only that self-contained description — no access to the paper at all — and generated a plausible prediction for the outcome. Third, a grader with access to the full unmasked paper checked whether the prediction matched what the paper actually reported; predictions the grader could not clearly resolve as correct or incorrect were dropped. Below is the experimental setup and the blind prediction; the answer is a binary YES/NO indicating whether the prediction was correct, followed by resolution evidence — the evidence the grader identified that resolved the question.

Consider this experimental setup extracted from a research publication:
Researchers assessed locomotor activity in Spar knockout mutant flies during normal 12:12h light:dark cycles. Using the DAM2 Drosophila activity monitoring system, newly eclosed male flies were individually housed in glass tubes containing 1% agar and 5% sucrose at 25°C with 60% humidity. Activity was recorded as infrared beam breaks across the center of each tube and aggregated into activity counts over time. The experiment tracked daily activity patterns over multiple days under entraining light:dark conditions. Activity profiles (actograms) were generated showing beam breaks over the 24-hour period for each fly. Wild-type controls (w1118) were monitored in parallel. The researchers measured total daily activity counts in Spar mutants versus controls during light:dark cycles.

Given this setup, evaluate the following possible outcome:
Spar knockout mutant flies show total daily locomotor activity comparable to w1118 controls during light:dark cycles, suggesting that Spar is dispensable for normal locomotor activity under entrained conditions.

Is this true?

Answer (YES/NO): NO